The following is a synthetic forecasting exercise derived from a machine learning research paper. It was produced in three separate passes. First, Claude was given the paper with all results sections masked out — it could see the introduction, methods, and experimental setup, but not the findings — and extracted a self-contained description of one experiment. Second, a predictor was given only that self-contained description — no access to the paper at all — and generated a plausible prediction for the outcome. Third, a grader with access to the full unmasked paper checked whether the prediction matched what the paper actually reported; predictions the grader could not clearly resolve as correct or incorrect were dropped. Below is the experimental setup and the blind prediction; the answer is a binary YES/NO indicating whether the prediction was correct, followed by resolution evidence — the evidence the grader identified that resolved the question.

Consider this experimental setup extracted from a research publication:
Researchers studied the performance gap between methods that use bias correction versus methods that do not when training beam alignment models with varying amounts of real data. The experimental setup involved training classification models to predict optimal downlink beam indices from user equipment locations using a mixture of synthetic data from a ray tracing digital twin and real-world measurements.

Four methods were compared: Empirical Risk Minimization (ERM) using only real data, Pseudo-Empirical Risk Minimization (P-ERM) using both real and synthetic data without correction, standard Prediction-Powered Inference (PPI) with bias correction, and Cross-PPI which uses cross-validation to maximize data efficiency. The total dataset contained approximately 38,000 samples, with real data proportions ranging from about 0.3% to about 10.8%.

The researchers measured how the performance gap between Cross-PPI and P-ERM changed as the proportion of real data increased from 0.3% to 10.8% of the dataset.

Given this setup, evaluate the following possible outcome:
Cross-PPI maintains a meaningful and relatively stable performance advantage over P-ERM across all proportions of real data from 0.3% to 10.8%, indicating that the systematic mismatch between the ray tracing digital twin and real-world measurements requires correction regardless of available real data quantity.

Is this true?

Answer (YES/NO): NO